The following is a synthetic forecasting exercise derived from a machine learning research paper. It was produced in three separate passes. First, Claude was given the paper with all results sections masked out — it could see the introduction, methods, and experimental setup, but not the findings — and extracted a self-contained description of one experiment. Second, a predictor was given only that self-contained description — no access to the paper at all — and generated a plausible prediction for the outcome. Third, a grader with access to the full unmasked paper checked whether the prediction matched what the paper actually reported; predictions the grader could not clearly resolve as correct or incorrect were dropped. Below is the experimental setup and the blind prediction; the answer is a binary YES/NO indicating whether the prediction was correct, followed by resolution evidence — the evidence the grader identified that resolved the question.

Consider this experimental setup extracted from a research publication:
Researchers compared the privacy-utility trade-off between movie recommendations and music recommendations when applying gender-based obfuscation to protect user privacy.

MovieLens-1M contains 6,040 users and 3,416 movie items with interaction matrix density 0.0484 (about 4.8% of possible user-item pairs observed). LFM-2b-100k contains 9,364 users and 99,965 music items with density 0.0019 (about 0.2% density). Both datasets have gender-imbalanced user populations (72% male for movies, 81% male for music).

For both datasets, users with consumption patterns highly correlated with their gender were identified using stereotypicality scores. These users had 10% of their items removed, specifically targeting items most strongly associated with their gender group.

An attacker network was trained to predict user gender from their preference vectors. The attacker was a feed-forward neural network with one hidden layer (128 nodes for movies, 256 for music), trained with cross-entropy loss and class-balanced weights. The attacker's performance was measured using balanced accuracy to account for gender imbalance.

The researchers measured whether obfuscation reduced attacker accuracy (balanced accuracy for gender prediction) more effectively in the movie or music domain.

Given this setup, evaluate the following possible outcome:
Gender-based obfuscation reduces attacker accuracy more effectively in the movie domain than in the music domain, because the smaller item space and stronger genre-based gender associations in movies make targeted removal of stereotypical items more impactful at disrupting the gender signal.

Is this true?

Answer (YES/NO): YES